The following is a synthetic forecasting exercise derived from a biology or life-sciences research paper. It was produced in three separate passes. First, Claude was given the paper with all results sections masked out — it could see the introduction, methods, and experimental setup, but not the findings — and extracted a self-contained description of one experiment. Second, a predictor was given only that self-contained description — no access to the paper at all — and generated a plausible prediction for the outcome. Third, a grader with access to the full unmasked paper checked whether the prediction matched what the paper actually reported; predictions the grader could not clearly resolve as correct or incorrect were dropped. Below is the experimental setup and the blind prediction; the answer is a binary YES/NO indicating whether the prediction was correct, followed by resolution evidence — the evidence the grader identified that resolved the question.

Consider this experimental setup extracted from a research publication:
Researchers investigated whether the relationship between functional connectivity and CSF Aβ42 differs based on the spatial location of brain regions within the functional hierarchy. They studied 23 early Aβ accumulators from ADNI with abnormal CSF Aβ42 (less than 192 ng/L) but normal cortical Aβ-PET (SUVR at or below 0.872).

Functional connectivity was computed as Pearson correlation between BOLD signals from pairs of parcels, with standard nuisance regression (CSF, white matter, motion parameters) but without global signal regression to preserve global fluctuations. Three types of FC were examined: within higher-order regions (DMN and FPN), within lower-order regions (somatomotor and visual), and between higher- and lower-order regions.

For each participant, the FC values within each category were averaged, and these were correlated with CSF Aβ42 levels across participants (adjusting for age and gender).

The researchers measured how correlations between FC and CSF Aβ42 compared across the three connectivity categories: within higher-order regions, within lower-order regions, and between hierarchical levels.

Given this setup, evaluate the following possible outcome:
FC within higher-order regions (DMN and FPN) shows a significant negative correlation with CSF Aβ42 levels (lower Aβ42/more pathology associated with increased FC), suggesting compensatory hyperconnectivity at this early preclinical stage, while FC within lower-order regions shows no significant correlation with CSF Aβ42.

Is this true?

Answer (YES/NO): NO